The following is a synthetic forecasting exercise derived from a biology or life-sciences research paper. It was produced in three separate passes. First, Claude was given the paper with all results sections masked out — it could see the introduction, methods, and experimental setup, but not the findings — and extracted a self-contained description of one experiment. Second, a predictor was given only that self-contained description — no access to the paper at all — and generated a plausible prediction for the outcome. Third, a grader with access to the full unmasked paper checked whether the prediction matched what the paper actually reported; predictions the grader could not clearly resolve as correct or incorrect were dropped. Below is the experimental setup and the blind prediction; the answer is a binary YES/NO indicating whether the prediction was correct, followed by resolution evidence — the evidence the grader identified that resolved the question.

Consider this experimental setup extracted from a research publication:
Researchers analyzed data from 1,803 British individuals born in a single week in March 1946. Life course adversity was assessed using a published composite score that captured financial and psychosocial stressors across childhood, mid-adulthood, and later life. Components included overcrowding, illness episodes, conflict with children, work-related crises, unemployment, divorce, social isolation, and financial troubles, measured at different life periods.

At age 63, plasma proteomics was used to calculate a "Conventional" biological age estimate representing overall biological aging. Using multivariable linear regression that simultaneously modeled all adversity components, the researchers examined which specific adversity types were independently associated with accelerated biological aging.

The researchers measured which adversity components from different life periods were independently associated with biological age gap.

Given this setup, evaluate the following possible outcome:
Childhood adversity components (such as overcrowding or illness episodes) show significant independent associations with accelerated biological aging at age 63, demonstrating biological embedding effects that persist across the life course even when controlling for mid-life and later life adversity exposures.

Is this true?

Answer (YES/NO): YES